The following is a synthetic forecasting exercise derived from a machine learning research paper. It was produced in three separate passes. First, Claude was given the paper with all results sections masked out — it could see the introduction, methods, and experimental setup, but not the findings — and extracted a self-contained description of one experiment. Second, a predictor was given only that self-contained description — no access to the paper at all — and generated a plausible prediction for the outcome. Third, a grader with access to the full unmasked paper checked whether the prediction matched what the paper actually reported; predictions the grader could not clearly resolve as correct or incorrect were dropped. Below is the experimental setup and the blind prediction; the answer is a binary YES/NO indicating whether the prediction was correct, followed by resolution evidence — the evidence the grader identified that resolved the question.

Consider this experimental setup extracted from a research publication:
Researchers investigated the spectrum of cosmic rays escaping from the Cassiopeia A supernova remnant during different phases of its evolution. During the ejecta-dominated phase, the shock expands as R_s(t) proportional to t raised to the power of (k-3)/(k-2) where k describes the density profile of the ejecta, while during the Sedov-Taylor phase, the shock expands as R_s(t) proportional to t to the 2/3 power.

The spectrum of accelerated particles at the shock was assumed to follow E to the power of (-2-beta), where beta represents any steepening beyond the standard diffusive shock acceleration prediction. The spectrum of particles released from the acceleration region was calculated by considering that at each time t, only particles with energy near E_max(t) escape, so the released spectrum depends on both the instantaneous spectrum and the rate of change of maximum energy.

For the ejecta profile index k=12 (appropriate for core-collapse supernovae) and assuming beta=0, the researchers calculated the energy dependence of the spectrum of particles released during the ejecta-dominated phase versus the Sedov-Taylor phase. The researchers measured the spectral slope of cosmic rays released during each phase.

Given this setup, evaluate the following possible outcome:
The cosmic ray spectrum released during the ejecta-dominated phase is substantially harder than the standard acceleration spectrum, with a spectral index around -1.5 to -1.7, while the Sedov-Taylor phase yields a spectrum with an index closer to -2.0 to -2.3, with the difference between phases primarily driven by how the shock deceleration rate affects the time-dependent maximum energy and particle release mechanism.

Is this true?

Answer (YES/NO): NO